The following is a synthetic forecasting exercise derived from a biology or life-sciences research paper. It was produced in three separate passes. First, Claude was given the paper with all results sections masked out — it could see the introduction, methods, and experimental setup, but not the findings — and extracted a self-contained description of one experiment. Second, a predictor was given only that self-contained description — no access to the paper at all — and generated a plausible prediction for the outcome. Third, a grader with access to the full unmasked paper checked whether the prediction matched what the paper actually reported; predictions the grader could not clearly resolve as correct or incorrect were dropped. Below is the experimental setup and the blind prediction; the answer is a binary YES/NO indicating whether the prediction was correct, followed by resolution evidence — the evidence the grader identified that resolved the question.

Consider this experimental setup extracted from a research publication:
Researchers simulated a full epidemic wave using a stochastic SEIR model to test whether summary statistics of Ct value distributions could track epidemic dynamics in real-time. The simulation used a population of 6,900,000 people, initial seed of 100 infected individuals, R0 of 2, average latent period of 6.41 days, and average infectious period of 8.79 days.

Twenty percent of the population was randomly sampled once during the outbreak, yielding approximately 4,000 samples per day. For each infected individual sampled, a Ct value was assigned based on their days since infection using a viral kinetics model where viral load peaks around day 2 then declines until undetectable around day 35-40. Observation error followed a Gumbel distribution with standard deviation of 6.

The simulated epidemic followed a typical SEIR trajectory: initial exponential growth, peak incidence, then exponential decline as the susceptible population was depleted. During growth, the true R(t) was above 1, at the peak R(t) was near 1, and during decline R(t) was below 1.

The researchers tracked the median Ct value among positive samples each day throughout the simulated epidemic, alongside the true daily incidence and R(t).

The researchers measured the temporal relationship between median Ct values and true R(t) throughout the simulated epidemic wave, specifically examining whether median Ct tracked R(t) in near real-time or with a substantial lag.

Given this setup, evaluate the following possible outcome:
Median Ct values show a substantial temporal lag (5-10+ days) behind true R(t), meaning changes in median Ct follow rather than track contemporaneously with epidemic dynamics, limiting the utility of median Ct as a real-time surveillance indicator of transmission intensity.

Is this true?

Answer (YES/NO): NO